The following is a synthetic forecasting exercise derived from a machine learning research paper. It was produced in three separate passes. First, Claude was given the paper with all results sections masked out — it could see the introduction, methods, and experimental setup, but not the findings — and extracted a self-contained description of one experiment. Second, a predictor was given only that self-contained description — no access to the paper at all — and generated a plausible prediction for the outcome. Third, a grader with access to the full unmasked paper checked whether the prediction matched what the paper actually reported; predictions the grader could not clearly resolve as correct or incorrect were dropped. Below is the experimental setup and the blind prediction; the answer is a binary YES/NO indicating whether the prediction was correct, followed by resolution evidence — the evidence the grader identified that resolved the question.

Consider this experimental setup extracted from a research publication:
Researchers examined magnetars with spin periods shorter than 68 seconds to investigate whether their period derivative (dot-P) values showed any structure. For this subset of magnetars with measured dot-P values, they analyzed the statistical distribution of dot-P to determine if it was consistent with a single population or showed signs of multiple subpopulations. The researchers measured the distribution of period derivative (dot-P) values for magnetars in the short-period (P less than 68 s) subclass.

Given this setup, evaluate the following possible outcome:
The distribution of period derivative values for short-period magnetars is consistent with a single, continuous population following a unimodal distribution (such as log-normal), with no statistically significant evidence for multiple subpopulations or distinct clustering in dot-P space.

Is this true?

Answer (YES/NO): NO